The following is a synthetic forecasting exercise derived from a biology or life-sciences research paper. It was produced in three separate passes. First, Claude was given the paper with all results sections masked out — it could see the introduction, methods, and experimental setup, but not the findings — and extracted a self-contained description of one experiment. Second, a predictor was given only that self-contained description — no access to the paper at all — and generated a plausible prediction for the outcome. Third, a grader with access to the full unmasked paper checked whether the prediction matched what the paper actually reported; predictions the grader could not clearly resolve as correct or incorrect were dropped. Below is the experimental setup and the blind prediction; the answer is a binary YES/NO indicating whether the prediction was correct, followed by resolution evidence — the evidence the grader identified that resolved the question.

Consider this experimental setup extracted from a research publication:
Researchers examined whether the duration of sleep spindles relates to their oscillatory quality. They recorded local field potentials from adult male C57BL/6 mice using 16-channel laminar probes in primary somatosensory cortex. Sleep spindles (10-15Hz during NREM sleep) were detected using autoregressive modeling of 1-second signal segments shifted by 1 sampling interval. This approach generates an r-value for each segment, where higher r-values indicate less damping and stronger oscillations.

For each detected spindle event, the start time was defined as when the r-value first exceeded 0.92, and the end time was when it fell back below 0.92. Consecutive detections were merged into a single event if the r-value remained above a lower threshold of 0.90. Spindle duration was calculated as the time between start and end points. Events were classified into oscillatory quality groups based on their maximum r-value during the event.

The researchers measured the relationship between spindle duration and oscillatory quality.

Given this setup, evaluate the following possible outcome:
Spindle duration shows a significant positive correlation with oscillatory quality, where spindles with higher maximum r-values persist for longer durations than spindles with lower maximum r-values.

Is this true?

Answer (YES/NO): YES